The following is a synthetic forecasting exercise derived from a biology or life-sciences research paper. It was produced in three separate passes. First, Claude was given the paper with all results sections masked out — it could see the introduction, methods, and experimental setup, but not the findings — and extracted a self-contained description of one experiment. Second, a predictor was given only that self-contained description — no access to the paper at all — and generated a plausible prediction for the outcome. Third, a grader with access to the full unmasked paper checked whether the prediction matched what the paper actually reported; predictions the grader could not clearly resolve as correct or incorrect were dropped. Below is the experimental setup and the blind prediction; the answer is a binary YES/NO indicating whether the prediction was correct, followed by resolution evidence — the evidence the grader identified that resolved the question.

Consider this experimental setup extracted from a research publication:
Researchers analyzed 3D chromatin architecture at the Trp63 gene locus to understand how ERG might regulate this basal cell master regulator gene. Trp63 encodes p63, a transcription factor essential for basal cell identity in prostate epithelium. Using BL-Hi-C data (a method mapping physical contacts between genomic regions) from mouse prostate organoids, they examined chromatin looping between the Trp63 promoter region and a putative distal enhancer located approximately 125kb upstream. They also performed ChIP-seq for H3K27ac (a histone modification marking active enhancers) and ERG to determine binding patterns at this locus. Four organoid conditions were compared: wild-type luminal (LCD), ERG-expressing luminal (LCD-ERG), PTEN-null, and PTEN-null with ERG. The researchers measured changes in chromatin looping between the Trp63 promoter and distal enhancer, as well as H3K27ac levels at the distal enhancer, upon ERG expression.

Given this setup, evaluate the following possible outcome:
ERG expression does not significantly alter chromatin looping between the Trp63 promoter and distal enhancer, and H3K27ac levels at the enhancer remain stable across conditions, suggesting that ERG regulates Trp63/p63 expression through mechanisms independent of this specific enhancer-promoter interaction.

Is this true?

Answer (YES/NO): NO